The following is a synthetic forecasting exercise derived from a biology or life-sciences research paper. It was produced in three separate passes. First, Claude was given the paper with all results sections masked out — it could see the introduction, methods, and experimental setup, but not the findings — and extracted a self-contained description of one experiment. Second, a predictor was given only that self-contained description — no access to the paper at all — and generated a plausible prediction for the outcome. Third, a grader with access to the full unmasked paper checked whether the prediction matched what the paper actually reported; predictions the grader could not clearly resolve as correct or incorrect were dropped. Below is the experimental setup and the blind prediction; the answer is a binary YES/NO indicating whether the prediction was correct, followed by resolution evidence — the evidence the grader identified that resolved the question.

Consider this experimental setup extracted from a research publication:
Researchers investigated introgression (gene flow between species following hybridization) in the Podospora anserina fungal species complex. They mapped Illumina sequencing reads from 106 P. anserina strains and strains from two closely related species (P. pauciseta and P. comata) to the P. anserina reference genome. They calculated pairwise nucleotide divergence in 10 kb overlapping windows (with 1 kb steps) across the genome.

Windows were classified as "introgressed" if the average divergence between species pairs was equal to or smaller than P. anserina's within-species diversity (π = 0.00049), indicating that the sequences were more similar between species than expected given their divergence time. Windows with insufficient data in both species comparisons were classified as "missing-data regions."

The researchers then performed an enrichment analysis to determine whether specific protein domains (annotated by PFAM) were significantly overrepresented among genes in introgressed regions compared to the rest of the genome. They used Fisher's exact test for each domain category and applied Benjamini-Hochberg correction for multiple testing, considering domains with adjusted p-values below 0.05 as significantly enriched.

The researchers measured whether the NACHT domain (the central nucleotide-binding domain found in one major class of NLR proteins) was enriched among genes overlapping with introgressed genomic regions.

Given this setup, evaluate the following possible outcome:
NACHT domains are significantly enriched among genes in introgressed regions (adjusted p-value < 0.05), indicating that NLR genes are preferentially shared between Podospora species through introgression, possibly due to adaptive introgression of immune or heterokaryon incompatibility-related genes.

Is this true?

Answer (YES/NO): NO